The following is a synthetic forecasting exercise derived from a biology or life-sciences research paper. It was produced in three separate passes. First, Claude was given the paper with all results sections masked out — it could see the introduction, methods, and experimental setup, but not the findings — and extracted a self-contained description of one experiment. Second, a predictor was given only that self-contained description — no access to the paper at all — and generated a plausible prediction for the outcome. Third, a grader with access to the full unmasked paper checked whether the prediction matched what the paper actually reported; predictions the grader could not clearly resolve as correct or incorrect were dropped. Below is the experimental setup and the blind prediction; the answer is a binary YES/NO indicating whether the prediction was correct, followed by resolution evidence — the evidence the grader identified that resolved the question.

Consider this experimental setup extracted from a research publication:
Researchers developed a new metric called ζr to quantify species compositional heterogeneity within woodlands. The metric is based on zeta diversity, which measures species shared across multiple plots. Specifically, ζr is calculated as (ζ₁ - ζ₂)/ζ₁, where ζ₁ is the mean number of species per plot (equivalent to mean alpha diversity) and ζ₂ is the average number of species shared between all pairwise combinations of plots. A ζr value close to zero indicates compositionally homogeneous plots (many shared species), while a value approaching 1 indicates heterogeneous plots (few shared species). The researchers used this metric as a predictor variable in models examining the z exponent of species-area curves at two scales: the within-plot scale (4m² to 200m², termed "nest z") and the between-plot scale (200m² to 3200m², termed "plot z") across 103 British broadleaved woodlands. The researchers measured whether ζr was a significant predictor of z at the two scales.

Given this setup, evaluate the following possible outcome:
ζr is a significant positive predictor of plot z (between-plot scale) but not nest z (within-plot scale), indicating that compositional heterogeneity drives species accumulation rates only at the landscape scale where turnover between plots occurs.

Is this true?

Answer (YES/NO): YES